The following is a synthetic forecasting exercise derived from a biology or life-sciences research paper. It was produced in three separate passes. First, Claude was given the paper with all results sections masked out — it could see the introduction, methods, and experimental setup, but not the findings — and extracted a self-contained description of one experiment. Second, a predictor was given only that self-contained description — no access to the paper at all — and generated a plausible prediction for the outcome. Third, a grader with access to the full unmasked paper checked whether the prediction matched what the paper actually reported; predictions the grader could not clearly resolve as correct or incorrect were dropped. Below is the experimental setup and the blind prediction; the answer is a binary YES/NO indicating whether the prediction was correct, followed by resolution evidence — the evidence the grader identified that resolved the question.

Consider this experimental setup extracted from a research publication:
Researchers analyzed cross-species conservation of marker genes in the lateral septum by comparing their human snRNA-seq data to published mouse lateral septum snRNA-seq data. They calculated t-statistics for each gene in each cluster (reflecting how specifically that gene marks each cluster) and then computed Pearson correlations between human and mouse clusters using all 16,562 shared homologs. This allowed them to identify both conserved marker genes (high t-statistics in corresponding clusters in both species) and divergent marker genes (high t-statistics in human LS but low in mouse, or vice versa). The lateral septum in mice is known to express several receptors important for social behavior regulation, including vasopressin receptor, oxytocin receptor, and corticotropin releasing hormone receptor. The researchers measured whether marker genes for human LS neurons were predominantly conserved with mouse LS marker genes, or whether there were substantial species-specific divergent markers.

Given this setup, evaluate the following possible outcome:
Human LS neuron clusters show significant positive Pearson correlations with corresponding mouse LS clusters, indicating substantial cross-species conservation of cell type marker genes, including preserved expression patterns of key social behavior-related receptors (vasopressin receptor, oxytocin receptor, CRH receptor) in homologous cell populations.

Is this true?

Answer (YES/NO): NO